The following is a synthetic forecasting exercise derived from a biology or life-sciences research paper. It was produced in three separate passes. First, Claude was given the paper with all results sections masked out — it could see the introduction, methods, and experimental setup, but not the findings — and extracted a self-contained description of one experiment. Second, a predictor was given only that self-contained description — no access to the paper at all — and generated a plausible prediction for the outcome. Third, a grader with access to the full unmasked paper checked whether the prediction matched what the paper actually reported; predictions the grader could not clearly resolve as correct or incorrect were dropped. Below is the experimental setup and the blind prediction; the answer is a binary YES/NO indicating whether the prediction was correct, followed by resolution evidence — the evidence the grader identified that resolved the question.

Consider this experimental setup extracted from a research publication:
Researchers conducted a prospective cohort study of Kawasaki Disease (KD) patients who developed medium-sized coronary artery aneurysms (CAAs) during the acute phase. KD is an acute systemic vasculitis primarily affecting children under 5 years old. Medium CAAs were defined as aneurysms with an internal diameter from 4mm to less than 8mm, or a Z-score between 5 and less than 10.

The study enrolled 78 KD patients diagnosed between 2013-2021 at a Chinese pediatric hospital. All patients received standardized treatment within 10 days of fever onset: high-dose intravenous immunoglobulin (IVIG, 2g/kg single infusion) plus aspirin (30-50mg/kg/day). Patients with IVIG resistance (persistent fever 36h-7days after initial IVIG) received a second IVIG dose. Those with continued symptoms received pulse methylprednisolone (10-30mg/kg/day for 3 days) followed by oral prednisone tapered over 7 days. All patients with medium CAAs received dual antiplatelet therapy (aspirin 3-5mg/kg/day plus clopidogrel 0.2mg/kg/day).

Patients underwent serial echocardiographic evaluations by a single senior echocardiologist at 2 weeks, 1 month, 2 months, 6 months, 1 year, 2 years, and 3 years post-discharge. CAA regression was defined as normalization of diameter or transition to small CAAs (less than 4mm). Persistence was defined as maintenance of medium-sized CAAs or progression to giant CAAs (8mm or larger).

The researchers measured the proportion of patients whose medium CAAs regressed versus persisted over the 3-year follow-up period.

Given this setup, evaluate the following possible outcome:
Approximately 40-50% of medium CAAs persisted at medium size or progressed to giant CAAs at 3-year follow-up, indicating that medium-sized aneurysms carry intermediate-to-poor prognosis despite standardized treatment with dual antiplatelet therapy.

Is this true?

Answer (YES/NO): NO